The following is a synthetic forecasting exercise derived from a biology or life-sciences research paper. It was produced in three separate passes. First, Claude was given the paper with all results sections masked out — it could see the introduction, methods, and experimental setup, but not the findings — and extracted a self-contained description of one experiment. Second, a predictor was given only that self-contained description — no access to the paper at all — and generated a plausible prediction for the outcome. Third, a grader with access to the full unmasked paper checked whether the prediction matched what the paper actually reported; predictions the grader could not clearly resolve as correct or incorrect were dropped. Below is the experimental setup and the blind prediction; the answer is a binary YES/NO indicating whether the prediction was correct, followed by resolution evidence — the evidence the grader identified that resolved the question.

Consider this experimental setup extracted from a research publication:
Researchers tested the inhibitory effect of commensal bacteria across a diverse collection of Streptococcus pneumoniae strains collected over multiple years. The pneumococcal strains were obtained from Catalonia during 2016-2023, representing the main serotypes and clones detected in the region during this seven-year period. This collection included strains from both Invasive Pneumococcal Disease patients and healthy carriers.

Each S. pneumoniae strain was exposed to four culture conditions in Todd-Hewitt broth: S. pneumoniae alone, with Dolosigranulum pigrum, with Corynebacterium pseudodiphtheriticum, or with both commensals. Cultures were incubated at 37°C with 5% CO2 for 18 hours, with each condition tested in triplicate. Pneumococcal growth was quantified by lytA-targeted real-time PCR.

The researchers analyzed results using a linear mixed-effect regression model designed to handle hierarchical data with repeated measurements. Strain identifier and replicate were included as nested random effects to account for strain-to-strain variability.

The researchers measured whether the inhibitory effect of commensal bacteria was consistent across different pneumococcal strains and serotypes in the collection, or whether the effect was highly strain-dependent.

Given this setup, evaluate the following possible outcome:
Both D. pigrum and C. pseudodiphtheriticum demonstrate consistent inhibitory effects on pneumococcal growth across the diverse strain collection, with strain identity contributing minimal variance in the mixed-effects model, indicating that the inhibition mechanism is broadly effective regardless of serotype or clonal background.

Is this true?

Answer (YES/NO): NO